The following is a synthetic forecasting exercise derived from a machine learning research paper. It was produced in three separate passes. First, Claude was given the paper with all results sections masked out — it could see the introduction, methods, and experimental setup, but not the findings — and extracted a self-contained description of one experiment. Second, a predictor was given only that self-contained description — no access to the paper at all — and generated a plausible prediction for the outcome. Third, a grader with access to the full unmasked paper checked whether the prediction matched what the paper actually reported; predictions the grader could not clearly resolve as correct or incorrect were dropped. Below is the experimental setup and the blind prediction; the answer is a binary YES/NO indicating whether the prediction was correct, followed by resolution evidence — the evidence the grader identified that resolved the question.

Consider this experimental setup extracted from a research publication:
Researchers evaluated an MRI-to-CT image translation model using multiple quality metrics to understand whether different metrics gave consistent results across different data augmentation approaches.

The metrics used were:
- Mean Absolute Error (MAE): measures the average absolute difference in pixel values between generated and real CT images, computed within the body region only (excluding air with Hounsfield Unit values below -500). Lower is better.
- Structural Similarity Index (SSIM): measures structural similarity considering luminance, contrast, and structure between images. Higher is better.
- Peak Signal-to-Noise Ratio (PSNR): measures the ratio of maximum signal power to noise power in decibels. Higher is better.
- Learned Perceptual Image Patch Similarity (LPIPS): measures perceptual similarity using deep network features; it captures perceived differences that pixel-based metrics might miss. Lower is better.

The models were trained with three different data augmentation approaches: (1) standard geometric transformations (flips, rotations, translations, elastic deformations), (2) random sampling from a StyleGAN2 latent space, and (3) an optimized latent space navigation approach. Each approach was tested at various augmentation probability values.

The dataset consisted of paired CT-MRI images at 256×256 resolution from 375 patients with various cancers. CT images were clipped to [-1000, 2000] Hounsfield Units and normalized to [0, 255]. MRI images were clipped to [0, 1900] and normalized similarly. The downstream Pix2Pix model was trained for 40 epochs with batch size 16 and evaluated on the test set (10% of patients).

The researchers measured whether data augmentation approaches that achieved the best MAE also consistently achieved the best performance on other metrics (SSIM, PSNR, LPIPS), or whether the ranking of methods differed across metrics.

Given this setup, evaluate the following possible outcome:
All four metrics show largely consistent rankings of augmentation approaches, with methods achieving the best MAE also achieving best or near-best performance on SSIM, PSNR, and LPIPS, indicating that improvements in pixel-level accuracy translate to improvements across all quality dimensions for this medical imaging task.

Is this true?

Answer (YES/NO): NO